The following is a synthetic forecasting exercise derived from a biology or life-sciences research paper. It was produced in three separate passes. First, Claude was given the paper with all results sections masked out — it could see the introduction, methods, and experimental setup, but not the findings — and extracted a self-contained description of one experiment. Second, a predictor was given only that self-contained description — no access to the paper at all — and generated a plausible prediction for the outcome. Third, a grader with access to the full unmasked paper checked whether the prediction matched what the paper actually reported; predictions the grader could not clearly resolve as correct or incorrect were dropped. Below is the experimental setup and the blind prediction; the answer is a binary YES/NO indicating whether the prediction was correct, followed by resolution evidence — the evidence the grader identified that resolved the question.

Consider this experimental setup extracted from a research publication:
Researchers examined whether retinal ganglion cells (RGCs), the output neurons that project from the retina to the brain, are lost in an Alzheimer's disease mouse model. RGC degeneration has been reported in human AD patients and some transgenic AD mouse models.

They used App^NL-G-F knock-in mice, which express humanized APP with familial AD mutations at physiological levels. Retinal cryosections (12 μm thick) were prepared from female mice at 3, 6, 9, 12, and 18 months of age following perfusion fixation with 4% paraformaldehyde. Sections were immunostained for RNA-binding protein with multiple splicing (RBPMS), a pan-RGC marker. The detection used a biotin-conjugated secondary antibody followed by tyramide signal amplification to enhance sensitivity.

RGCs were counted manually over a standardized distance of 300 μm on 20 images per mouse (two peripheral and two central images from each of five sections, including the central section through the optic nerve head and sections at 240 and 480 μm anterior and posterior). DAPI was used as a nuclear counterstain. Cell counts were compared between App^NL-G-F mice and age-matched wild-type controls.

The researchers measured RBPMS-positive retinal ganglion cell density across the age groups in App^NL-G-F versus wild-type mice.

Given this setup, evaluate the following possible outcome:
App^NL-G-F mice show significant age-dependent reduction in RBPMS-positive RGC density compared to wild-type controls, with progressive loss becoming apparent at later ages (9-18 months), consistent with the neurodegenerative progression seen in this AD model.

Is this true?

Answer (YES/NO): NO